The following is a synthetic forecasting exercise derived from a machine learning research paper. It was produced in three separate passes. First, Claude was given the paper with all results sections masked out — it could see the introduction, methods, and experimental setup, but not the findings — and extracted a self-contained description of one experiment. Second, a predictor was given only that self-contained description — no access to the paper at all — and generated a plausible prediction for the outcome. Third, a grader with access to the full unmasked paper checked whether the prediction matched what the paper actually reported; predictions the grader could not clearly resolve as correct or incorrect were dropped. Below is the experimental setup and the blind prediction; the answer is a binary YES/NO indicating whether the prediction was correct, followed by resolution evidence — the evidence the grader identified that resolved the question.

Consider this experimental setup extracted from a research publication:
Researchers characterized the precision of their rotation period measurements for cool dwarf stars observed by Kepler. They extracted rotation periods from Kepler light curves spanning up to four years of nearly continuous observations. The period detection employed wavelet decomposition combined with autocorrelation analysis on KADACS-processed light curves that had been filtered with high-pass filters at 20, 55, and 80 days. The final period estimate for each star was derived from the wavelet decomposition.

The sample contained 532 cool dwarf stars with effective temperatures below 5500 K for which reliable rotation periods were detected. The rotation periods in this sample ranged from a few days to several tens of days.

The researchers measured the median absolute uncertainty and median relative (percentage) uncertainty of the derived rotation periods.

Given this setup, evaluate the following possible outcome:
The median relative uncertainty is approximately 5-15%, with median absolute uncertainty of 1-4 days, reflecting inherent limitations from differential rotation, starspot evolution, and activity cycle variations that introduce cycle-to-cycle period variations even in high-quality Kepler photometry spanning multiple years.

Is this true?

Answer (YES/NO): YES